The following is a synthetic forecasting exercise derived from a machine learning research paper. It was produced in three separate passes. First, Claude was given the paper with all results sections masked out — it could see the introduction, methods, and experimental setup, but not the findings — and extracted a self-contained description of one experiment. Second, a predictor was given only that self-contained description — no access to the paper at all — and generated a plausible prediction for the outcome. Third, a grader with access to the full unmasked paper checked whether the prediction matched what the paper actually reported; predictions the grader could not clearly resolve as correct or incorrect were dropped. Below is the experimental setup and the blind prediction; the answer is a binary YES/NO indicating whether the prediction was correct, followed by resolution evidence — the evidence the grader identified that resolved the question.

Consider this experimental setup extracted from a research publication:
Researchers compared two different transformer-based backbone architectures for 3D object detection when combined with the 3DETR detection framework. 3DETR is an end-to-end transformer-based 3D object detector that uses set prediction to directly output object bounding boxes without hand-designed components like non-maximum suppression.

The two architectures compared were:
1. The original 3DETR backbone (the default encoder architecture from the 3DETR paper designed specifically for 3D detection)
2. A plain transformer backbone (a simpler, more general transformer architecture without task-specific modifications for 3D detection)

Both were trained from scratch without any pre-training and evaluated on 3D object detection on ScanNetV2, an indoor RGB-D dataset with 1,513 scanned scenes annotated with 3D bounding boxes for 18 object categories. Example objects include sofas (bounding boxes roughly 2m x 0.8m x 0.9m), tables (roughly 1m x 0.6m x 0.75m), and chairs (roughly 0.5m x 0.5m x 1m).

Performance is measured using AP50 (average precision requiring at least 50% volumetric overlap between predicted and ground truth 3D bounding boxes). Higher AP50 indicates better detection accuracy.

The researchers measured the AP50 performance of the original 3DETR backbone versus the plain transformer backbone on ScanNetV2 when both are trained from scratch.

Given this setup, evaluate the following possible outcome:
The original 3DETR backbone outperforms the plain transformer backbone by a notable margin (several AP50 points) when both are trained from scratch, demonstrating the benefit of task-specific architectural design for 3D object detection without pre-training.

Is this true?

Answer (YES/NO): NO